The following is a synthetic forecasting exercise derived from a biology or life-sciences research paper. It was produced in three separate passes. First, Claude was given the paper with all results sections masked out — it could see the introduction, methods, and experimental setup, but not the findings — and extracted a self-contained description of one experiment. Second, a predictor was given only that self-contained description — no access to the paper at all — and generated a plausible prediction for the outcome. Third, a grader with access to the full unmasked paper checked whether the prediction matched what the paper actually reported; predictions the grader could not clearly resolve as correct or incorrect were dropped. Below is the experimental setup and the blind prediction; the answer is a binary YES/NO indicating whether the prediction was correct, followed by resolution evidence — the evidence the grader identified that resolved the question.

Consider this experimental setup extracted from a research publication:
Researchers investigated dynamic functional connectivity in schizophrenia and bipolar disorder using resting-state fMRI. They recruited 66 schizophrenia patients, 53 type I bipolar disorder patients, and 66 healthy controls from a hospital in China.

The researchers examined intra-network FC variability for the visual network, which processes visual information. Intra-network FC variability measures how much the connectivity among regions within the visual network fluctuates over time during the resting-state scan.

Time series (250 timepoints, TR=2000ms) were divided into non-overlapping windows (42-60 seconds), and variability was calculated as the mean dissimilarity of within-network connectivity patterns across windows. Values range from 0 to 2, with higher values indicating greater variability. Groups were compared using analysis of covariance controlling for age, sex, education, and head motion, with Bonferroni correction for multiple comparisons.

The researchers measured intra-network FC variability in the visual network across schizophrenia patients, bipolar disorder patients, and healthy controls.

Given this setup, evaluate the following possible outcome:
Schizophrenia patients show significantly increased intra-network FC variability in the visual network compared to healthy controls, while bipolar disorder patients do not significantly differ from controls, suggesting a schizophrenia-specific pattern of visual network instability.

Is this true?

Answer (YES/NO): YES